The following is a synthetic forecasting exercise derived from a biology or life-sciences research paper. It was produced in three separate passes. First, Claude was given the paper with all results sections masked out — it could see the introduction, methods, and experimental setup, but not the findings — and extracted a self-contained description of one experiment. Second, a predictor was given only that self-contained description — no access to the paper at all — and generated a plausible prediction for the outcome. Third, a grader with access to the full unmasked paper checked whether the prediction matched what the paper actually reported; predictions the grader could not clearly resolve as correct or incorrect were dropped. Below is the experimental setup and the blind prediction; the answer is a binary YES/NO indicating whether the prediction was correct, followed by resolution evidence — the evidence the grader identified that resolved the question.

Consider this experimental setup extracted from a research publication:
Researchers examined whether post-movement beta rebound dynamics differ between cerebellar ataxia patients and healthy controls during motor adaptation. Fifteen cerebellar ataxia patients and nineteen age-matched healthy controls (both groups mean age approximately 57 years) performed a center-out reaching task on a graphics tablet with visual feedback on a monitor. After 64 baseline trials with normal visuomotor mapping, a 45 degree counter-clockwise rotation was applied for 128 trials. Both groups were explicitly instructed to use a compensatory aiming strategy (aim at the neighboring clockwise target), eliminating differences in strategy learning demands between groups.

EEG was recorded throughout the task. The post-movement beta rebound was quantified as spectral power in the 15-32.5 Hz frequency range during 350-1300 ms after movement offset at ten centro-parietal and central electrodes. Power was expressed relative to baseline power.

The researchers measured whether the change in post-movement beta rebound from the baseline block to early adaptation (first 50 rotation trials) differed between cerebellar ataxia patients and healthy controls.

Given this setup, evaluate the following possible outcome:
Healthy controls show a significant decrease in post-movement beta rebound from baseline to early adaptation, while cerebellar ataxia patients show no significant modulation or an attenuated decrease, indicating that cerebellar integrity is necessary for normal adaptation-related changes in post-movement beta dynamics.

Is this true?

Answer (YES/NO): NO